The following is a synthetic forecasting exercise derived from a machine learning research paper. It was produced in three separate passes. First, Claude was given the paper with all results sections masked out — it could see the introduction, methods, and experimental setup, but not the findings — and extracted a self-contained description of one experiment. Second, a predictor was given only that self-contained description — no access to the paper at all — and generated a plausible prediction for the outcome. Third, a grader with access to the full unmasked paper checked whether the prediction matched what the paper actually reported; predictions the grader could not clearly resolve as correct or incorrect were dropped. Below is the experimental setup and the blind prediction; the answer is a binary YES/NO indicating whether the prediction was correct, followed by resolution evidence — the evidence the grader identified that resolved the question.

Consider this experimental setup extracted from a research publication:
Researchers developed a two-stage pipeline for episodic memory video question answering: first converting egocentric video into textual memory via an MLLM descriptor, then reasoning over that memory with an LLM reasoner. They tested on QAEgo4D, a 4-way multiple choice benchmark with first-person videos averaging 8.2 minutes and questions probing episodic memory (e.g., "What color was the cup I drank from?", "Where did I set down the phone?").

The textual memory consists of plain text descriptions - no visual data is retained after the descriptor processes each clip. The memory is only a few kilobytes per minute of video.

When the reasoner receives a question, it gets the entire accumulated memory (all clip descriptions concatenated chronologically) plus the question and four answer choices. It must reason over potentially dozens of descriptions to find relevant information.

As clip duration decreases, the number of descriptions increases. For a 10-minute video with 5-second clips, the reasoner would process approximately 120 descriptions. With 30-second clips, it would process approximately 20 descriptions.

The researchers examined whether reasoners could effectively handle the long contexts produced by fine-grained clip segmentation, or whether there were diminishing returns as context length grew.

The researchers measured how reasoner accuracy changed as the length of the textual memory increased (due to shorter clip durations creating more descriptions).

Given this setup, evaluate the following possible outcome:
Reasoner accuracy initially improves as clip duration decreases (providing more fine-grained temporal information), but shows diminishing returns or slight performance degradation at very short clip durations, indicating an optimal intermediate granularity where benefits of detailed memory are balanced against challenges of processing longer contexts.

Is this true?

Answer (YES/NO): NO